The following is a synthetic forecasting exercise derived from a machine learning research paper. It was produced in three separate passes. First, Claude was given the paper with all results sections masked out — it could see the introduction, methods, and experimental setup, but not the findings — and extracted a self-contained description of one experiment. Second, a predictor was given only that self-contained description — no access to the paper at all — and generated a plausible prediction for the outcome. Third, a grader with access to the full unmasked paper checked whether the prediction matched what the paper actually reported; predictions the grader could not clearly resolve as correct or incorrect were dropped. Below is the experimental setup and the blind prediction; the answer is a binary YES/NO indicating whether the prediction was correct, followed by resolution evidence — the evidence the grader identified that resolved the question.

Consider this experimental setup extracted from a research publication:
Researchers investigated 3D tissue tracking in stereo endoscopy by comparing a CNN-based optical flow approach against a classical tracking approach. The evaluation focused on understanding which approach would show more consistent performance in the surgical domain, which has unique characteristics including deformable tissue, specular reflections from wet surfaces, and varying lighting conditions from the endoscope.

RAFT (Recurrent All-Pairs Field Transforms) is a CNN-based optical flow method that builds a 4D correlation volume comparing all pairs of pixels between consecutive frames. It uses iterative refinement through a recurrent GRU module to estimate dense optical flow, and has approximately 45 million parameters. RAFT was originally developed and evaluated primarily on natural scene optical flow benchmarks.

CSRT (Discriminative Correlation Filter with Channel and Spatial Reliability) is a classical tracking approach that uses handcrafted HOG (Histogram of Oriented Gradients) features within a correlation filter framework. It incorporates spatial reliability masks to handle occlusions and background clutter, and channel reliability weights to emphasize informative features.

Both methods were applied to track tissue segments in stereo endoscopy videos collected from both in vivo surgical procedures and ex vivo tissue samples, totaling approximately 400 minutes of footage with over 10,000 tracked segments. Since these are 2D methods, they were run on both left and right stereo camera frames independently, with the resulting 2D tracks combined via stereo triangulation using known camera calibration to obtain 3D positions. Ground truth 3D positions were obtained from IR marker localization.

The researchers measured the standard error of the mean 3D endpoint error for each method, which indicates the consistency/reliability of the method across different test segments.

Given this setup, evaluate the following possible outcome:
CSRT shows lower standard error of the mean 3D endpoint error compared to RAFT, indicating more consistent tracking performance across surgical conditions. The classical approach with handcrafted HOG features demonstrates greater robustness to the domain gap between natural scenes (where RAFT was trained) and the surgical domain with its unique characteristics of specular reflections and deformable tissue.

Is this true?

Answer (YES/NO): NO